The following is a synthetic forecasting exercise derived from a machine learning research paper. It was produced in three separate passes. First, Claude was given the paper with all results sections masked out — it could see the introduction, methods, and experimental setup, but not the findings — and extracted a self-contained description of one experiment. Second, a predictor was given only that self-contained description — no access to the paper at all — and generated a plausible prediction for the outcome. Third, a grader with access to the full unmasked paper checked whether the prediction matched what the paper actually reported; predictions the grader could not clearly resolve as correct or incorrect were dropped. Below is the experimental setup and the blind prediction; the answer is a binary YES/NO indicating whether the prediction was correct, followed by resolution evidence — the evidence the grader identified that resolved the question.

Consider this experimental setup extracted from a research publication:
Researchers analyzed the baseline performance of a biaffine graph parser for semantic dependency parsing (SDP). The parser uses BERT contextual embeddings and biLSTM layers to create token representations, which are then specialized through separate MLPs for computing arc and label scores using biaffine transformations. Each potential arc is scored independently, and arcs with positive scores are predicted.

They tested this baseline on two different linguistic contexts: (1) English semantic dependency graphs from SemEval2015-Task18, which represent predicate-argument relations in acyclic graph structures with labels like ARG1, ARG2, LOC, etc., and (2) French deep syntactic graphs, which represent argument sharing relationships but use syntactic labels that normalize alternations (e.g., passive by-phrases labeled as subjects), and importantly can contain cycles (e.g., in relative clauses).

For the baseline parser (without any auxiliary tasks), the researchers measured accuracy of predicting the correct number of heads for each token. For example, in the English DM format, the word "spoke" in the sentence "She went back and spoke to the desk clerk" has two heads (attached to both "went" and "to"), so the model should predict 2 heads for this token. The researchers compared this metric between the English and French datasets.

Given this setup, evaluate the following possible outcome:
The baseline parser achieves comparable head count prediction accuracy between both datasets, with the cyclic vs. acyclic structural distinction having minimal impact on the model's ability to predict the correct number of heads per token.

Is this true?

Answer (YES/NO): NO